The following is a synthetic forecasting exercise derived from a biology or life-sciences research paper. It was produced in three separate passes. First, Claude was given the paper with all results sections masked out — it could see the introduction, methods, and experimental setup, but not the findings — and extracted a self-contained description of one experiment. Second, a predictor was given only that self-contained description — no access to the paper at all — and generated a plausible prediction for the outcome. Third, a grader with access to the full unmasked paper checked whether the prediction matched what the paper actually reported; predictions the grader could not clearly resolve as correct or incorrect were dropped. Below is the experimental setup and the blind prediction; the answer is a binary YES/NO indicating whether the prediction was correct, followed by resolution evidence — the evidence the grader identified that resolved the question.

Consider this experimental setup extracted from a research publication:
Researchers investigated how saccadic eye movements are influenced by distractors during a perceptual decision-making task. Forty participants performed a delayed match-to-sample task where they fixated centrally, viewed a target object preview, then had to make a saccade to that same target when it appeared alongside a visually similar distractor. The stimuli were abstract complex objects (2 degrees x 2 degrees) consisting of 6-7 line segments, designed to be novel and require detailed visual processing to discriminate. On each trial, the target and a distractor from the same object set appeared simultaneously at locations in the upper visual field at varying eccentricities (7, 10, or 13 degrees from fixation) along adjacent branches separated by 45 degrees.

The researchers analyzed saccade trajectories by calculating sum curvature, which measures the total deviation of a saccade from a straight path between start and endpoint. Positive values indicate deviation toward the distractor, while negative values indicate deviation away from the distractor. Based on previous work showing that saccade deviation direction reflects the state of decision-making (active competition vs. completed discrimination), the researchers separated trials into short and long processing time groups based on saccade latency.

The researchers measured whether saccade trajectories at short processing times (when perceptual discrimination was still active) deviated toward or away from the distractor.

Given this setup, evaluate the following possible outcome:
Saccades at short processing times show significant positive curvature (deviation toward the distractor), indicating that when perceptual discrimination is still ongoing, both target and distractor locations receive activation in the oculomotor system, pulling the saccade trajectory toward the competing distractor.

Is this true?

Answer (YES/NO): YES